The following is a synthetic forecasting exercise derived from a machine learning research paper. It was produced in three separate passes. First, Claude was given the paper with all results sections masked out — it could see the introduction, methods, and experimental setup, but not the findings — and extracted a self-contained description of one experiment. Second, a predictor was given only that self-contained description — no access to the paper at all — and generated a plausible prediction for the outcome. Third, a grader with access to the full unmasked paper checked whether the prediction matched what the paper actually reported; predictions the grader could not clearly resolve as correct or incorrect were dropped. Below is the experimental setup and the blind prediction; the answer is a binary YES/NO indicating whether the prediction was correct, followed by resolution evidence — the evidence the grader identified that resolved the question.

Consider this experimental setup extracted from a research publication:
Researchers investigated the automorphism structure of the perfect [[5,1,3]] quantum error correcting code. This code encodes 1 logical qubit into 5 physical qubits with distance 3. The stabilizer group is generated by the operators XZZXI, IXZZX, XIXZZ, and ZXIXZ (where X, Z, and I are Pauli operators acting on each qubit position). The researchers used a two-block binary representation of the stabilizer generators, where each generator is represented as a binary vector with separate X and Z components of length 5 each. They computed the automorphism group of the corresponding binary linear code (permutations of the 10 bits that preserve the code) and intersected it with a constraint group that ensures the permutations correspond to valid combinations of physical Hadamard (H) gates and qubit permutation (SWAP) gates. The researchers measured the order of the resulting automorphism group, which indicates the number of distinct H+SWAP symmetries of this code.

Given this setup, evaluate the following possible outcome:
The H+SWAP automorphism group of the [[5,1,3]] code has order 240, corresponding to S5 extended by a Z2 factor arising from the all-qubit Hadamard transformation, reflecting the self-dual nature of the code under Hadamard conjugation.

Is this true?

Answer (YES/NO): NO